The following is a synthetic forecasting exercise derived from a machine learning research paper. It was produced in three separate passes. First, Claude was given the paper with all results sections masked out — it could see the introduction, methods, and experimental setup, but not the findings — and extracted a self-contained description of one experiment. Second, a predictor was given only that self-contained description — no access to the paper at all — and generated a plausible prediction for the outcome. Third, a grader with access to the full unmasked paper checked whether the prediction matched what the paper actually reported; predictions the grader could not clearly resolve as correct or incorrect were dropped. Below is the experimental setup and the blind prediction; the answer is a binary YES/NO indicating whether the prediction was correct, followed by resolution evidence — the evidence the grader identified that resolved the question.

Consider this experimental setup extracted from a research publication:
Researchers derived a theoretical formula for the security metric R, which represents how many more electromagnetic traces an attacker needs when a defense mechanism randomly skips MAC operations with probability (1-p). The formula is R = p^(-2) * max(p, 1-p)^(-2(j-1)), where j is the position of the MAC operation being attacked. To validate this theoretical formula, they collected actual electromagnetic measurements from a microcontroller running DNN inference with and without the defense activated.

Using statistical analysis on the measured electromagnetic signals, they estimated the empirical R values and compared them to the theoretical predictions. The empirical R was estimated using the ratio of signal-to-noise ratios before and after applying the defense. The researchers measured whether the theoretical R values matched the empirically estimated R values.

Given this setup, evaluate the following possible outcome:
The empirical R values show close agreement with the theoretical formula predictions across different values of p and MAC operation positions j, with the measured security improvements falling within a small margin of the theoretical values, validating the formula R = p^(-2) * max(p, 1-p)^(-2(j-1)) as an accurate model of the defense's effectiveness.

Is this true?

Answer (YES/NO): YES